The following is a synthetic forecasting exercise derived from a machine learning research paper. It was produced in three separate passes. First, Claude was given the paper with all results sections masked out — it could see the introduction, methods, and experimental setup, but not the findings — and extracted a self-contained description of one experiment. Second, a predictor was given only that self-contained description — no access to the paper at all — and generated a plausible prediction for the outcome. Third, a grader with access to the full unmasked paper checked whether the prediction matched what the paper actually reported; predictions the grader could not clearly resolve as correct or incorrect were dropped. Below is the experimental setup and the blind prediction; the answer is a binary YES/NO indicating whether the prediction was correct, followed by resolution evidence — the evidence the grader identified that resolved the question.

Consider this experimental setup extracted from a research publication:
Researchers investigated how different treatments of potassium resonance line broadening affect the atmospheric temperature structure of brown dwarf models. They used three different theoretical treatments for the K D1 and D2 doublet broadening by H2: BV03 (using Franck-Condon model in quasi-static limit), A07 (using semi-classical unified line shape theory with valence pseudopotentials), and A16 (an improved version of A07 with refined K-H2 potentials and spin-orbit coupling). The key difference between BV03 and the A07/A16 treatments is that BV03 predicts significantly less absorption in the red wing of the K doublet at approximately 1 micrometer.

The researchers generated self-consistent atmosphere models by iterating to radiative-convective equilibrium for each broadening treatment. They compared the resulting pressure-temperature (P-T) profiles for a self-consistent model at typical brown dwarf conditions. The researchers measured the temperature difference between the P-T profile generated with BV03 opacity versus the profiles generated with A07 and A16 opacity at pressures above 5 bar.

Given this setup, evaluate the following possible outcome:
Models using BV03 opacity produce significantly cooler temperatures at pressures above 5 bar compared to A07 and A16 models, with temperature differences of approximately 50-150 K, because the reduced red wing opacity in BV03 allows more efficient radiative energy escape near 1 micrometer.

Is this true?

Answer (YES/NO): NO